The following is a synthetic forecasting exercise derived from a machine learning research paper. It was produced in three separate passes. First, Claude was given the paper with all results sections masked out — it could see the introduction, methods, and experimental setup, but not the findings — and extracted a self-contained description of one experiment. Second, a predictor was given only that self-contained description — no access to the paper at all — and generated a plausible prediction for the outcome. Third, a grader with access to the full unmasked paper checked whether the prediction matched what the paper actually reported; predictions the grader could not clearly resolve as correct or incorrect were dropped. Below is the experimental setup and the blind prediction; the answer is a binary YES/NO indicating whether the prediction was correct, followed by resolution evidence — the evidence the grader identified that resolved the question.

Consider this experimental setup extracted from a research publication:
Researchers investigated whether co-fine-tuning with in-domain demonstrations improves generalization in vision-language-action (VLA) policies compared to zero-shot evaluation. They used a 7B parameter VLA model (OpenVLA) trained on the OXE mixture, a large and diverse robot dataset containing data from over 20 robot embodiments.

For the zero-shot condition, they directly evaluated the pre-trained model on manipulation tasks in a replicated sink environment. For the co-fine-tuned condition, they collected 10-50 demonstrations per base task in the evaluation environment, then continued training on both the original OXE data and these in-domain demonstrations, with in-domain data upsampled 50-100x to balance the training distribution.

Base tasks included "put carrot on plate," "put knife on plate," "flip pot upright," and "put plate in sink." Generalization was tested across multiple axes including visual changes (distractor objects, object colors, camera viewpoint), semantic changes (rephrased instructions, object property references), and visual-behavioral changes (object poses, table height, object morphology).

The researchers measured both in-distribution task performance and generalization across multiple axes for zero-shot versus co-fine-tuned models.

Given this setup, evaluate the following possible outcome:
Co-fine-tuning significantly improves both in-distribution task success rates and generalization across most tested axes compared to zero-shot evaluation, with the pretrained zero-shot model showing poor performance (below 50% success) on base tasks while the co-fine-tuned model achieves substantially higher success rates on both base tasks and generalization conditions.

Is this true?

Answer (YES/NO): NO